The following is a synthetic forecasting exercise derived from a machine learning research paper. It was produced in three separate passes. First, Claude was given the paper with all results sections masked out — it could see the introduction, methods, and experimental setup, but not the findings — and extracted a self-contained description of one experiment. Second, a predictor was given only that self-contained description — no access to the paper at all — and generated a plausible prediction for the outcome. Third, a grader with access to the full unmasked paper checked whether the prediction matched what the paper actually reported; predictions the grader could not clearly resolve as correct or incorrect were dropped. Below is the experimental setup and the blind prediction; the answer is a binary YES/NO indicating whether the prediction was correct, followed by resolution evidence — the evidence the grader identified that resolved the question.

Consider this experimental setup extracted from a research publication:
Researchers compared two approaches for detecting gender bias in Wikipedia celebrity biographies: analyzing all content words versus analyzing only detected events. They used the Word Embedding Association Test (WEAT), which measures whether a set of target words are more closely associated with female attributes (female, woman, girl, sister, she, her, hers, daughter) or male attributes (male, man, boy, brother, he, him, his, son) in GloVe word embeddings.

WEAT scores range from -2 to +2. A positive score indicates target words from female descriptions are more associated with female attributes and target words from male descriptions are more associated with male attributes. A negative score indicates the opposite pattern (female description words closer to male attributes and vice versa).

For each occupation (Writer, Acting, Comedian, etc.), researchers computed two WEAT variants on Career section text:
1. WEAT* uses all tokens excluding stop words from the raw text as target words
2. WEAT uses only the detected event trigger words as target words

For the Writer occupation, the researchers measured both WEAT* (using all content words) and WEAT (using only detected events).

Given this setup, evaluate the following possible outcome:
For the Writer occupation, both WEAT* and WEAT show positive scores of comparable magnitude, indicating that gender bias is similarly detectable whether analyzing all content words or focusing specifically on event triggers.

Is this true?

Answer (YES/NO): NO